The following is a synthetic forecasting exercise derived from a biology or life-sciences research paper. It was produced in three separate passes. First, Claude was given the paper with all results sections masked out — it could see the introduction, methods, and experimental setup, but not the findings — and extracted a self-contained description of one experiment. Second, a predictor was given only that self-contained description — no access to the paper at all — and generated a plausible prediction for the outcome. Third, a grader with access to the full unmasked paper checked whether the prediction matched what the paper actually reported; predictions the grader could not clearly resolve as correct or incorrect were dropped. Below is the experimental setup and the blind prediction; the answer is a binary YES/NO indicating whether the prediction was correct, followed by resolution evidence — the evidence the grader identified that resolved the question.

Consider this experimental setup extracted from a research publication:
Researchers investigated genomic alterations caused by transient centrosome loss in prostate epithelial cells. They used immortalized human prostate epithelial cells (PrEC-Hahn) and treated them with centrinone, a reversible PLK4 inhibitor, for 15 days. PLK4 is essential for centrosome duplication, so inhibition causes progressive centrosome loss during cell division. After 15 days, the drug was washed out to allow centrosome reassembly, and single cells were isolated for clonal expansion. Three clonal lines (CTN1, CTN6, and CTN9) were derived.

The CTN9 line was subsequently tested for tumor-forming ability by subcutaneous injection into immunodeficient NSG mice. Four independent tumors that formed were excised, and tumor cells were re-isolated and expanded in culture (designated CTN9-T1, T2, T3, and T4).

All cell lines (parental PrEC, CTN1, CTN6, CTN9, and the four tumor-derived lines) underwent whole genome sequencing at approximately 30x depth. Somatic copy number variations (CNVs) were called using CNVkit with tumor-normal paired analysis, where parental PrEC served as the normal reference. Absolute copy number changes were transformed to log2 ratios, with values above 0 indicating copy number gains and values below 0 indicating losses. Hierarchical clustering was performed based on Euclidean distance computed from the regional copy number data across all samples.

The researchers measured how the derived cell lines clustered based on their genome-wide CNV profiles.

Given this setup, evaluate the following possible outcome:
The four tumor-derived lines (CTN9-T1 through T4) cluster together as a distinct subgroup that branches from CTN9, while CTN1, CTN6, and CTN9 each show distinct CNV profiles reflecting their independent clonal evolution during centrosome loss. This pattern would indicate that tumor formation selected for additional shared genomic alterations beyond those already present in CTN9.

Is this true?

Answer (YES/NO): YES